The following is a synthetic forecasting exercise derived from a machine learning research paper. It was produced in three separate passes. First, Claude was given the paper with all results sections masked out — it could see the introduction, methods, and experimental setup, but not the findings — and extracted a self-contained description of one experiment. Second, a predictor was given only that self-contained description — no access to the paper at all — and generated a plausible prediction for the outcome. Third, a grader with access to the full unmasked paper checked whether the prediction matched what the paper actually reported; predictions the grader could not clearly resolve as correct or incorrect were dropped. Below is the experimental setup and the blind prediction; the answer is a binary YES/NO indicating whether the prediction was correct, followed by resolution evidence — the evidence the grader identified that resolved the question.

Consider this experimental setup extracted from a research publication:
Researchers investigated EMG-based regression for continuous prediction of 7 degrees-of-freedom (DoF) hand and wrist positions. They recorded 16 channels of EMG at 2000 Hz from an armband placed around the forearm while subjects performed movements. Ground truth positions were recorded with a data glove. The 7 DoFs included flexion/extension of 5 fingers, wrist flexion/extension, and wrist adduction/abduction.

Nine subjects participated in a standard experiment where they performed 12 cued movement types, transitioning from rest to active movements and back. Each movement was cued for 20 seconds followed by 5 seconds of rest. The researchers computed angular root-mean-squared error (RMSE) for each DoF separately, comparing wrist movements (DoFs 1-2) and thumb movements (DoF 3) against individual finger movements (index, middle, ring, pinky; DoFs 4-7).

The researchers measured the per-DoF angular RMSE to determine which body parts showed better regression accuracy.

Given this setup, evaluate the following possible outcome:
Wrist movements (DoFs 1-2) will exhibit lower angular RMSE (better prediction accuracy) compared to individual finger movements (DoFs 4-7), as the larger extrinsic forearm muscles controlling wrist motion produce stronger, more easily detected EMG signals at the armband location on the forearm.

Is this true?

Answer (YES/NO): YES